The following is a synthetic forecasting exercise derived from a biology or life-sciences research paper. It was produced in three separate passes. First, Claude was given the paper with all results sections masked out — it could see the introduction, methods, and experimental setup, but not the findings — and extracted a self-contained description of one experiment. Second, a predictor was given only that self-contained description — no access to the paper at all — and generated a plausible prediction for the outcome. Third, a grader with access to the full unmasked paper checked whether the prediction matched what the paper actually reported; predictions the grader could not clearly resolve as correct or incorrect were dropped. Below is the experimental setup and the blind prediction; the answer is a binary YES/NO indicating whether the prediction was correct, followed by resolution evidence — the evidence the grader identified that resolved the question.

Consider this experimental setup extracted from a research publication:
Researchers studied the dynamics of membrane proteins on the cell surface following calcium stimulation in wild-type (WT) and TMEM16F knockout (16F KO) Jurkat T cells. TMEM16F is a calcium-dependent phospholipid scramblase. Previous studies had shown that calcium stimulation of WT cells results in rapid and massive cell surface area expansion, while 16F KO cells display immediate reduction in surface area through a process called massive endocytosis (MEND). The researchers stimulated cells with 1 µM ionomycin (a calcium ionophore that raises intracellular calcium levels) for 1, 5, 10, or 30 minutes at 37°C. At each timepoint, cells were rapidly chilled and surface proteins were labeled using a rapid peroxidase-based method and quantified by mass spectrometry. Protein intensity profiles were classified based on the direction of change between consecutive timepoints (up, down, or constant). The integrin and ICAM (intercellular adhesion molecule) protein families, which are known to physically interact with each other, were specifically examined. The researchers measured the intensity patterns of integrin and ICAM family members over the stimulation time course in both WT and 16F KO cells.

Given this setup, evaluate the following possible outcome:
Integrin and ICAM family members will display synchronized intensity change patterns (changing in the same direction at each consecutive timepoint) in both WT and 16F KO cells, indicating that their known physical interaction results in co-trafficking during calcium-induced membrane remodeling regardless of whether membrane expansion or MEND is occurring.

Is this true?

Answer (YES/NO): YES